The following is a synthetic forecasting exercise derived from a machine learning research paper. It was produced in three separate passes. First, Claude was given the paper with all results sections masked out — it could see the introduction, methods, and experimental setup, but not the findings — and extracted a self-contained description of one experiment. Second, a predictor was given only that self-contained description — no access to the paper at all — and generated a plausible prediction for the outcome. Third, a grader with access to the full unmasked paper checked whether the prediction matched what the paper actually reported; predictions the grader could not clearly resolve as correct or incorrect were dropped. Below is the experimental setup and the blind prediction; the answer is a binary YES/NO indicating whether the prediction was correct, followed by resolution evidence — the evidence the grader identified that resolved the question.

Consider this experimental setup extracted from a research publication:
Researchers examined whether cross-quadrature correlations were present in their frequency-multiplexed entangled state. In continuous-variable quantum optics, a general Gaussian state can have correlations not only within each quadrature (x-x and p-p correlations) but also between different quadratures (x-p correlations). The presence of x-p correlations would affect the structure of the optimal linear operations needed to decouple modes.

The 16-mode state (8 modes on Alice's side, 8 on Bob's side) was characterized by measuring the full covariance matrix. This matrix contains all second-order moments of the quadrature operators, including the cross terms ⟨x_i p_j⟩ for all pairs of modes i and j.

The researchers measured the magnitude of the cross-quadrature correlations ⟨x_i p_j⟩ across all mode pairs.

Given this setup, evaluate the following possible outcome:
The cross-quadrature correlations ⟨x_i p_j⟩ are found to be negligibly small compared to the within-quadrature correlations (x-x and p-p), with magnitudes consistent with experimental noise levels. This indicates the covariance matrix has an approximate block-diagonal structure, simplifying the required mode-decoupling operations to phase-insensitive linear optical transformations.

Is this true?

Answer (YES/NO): YES